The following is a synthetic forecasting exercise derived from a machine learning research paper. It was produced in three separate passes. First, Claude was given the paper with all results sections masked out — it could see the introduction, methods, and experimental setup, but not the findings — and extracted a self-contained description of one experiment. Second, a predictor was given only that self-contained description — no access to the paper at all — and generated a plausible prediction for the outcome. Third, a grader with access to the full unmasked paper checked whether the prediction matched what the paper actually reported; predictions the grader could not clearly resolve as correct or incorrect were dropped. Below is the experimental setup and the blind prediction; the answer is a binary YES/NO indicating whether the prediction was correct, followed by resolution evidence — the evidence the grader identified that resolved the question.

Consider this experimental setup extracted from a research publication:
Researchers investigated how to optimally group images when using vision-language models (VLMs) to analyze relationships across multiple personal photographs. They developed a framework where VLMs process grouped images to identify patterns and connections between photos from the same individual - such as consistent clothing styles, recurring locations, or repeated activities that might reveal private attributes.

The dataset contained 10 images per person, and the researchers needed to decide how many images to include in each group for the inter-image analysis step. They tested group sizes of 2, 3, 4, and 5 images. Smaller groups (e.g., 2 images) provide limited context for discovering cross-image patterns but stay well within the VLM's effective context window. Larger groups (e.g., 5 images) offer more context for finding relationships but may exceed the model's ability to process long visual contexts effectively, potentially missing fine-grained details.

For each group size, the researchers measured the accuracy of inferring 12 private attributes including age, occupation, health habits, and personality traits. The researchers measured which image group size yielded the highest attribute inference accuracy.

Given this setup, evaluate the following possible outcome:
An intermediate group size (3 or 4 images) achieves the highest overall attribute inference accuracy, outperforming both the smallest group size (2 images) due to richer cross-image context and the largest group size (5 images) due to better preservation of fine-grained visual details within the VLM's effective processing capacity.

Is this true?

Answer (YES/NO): YES